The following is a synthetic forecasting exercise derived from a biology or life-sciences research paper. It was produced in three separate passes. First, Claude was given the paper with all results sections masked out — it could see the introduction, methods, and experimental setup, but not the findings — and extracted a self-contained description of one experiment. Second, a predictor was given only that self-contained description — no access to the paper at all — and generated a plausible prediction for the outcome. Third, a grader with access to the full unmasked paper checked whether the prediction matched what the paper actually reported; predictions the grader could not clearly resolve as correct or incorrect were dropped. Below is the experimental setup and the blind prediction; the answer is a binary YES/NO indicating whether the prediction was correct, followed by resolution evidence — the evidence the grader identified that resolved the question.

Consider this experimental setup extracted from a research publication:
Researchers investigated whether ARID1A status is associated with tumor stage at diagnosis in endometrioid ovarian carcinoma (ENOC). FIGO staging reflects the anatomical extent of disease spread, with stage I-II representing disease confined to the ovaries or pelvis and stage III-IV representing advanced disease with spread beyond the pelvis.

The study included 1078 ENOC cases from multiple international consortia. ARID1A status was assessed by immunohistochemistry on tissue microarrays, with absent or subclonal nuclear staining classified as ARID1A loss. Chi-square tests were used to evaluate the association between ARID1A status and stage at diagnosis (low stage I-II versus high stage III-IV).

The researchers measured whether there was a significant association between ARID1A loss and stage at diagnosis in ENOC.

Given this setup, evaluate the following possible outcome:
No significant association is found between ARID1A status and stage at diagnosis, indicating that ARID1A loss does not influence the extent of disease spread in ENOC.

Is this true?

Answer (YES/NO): YES